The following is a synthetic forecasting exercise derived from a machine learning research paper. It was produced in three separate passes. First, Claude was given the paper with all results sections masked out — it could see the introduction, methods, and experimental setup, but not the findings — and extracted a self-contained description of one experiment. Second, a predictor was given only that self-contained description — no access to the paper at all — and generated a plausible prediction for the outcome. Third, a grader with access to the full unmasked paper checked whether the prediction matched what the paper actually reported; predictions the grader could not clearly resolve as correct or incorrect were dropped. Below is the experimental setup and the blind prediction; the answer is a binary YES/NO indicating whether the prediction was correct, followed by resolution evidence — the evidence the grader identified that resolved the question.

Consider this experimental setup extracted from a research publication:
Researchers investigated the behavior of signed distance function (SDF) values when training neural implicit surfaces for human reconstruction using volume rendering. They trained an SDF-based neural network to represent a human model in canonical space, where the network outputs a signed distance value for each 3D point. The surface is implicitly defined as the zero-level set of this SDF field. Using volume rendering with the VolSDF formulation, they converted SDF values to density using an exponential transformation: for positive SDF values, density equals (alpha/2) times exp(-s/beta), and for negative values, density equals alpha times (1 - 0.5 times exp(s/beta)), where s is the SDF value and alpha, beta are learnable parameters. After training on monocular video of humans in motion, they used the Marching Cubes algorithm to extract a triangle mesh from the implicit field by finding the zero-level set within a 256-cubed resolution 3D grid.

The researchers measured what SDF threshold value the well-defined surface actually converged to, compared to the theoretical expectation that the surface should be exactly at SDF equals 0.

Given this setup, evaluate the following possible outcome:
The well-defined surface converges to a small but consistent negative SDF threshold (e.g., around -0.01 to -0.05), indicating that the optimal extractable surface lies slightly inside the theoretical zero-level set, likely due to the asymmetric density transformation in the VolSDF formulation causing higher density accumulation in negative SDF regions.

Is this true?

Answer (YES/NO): NO